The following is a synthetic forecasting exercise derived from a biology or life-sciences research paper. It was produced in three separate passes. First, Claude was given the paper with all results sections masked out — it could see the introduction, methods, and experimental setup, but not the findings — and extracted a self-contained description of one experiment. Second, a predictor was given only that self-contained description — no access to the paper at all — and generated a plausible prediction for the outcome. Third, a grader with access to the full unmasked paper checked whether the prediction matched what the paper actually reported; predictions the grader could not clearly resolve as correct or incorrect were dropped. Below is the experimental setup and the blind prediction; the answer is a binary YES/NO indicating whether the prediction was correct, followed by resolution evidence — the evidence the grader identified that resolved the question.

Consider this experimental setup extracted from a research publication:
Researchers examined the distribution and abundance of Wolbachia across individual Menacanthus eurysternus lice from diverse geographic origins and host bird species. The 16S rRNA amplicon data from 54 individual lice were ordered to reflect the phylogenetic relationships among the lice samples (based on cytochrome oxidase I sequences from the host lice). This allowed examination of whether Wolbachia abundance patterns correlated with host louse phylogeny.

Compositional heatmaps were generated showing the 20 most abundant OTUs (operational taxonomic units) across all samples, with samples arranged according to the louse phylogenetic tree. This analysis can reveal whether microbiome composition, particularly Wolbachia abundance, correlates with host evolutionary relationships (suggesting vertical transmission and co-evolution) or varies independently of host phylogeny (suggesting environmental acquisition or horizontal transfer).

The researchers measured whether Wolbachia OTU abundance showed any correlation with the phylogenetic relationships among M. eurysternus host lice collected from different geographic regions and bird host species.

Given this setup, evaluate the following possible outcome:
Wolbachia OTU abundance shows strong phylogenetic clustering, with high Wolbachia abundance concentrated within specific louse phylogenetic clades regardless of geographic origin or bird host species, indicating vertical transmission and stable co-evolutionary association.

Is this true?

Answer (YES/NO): NO